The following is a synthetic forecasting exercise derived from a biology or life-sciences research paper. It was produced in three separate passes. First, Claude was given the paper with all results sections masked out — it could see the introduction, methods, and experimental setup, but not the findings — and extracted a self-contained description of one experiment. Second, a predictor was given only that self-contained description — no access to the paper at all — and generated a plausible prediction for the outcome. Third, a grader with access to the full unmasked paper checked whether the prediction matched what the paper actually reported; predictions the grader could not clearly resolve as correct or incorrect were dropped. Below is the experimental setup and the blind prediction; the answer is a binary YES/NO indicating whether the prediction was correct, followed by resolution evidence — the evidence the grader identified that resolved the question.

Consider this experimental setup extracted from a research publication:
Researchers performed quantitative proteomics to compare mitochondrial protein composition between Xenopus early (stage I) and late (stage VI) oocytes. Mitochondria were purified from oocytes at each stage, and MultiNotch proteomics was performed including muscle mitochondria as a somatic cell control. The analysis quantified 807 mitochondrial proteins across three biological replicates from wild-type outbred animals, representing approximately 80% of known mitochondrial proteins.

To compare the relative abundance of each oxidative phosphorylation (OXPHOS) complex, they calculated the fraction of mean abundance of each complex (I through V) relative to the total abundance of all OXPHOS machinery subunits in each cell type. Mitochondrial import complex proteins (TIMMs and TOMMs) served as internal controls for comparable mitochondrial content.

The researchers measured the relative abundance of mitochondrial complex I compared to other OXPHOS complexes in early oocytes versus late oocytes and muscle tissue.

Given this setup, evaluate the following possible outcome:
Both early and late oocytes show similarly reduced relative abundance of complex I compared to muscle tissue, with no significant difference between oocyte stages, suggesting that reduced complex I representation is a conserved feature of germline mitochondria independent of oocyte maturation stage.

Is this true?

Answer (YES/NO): NO